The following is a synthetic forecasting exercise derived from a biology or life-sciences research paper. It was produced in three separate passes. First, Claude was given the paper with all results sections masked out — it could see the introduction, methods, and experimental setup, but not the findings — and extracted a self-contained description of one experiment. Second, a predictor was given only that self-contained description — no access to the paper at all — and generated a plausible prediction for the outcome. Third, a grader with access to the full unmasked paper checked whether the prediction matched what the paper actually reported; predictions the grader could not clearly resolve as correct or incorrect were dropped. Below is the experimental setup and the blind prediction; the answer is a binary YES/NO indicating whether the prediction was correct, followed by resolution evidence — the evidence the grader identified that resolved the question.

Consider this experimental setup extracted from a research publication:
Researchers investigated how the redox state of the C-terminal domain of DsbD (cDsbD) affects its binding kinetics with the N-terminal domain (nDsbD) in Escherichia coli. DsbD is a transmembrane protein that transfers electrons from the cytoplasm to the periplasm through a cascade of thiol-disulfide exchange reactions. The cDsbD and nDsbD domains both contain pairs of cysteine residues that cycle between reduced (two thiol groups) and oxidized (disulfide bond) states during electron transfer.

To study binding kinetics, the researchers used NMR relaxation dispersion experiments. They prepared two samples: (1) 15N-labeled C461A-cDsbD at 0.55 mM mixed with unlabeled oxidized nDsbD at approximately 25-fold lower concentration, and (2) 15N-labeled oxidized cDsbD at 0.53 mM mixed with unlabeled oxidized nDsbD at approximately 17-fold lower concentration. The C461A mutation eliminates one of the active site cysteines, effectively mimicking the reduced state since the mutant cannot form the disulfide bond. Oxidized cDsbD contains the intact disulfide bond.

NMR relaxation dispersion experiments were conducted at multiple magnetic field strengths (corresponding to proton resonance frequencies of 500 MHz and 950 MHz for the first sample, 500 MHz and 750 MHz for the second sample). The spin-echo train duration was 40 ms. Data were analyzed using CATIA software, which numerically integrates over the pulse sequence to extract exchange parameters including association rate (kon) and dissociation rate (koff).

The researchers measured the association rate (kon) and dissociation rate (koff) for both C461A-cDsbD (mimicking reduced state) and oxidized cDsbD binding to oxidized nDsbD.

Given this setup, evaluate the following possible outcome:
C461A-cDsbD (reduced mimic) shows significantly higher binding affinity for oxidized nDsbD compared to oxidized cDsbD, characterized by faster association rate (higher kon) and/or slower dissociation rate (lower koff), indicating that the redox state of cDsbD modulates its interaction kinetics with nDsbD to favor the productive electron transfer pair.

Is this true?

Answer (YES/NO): YES